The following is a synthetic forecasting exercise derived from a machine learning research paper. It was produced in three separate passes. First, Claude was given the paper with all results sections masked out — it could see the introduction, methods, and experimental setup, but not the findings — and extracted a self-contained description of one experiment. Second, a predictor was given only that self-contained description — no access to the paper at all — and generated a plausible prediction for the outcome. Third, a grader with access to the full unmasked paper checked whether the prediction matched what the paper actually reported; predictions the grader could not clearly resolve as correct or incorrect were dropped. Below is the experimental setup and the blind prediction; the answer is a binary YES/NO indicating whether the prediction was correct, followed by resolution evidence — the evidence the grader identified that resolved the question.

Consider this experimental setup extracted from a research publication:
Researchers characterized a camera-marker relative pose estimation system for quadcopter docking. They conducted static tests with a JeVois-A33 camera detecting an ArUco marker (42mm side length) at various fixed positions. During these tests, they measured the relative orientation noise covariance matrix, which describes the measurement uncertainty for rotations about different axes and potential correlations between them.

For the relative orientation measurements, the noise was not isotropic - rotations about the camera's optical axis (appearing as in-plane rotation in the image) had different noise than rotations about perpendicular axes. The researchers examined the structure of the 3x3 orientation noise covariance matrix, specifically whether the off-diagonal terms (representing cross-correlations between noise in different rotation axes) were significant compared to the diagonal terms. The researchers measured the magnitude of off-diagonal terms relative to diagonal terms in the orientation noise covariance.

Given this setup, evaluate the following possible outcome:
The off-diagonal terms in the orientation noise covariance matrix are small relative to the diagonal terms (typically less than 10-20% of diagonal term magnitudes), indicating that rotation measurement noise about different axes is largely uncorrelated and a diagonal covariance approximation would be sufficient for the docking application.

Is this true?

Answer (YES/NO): YES